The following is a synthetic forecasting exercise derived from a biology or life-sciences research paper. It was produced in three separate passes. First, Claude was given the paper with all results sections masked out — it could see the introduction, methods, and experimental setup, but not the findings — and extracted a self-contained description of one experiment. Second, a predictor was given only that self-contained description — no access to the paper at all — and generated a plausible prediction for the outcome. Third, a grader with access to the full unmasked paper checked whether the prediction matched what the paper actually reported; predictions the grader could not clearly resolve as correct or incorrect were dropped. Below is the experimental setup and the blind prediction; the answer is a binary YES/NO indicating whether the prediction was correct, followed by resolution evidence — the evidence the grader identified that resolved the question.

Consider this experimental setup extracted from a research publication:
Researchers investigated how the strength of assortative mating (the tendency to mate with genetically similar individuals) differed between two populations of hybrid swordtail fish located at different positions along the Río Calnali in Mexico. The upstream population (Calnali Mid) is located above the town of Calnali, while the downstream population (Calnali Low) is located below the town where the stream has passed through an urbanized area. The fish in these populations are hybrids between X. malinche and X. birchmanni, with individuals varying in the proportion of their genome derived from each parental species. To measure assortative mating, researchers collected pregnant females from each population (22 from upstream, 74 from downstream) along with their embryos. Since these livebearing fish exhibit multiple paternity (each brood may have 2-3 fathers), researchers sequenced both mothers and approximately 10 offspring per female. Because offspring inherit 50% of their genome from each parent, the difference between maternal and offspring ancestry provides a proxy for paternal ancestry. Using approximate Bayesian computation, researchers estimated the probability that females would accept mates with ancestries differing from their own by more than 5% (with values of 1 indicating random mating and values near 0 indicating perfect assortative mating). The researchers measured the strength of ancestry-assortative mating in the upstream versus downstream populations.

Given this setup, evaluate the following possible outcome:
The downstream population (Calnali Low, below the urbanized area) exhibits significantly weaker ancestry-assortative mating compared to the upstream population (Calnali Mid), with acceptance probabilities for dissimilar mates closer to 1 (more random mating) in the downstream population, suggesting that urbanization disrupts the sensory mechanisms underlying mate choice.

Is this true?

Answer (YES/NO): NO